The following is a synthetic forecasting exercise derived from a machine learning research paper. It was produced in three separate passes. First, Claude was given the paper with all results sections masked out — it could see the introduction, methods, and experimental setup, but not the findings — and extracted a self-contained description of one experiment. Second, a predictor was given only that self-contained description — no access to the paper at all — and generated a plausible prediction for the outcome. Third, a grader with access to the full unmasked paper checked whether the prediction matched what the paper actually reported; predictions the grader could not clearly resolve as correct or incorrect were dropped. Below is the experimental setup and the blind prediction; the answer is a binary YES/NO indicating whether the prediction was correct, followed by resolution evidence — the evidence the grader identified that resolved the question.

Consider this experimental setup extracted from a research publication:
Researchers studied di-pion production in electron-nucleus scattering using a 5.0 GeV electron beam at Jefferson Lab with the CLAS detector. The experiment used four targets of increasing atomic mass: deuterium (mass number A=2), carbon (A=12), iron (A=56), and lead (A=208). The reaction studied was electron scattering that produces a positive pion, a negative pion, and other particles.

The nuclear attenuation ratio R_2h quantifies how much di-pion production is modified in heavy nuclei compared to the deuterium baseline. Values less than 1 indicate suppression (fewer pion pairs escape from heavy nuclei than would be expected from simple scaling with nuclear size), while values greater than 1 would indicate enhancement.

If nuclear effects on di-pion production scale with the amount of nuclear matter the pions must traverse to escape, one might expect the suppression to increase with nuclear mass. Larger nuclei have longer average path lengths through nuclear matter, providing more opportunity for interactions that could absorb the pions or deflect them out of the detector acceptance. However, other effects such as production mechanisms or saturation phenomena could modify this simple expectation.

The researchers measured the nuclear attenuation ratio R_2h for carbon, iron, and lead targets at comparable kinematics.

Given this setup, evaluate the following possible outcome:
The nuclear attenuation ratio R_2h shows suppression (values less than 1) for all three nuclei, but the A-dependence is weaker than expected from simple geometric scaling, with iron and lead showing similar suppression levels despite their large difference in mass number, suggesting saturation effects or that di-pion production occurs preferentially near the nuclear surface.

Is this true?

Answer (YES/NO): NO